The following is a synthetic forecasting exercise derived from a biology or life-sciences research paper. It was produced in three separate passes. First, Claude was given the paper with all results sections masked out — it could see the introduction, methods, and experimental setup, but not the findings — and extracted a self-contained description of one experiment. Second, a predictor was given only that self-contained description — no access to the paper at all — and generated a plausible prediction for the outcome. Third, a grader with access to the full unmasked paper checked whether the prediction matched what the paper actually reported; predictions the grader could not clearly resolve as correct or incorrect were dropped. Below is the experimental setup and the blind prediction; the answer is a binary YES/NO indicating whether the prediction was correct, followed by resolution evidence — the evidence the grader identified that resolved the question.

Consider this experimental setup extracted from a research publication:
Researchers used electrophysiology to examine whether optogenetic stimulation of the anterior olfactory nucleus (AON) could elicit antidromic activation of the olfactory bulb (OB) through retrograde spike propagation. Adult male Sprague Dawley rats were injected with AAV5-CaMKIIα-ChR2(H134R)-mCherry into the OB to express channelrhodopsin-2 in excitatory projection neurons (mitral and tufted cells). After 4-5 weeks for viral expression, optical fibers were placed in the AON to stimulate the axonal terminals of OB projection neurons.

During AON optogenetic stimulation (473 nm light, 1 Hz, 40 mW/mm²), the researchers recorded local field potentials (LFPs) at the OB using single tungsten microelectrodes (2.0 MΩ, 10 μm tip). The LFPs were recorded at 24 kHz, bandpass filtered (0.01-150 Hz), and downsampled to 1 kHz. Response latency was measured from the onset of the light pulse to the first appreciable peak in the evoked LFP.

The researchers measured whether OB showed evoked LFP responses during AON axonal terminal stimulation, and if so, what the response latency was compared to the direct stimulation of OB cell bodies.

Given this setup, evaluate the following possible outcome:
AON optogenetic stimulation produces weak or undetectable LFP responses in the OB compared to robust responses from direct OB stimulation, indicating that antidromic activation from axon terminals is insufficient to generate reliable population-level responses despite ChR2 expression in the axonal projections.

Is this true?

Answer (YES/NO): NO